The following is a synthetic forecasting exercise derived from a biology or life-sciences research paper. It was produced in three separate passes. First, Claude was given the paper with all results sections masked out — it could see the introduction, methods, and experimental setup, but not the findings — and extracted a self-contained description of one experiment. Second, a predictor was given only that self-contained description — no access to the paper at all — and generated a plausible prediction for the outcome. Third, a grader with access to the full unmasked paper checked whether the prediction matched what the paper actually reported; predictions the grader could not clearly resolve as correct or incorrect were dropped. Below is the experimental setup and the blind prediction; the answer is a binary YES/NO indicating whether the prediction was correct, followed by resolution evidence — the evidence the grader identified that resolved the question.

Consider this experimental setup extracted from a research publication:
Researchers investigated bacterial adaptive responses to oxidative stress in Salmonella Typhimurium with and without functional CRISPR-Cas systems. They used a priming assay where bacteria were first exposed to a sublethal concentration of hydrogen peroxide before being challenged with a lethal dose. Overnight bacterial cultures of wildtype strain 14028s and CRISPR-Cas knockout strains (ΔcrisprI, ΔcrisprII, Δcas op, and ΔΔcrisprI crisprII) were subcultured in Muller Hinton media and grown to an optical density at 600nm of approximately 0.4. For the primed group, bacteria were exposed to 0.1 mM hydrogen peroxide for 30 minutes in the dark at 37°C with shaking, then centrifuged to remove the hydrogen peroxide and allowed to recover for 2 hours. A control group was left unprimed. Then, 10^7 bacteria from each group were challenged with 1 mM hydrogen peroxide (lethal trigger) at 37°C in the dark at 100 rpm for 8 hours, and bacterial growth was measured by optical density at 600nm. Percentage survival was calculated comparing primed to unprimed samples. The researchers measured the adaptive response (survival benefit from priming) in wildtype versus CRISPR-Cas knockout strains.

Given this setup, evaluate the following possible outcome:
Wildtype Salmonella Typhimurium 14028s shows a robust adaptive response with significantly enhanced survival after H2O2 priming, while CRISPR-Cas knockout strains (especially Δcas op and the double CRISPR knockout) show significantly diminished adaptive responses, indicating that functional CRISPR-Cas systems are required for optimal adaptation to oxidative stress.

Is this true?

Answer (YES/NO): NO